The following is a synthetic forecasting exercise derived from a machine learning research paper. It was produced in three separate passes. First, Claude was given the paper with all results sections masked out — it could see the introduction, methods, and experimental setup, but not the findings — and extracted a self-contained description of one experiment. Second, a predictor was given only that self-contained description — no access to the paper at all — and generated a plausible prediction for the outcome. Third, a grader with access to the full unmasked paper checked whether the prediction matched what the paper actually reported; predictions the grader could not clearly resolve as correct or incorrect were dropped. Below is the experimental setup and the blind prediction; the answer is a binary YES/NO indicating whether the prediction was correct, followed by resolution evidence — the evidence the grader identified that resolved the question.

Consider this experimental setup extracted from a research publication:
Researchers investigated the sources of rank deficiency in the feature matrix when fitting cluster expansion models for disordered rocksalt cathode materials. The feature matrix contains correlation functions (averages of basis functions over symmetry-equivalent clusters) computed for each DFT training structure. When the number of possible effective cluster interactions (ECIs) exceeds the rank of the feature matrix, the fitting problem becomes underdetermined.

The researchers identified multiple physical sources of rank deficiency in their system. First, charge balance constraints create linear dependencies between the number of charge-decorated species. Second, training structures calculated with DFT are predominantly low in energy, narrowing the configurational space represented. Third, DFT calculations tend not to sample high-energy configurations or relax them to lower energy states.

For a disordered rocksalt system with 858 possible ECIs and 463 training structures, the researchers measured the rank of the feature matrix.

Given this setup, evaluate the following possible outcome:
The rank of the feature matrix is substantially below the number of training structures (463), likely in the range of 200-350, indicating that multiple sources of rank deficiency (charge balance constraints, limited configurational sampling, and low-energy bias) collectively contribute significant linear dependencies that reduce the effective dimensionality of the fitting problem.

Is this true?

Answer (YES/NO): YES